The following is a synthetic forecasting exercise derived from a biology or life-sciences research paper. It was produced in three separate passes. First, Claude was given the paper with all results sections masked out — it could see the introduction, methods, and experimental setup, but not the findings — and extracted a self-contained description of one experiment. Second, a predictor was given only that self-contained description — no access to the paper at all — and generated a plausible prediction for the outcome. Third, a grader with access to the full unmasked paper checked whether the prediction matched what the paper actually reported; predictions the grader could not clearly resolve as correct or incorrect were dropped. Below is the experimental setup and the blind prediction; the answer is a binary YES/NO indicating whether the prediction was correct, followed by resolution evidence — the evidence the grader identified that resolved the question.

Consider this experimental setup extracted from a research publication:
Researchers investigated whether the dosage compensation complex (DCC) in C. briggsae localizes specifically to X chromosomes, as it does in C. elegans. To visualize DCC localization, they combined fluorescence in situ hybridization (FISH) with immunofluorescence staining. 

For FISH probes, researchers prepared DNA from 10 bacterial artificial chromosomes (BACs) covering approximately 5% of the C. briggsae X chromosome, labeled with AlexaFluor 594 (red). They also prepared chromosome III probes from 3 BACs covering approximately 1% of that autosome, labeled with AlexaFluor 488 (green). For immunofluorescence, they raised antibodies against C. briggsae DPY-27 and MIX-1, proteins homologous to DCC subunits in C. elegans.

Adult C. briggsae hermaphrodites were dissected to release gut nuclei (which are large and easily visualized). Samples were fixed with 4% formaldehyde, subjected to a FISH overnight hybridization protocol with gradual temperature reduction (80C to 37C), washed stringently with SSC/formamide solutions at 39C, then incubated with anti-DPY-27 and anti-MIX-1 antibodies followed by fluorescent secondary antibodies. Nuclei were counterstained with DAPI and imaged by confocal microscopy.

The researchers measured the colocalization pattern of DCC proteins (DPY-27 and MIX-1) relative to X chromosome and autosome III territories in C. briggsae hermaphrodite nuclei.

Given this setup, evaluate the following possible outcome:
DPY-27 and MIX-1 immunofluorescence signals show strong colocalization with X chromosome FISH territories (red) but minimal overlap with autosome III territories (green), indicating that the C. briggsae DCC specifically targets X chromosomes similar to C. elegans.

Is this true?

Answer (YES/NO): YES